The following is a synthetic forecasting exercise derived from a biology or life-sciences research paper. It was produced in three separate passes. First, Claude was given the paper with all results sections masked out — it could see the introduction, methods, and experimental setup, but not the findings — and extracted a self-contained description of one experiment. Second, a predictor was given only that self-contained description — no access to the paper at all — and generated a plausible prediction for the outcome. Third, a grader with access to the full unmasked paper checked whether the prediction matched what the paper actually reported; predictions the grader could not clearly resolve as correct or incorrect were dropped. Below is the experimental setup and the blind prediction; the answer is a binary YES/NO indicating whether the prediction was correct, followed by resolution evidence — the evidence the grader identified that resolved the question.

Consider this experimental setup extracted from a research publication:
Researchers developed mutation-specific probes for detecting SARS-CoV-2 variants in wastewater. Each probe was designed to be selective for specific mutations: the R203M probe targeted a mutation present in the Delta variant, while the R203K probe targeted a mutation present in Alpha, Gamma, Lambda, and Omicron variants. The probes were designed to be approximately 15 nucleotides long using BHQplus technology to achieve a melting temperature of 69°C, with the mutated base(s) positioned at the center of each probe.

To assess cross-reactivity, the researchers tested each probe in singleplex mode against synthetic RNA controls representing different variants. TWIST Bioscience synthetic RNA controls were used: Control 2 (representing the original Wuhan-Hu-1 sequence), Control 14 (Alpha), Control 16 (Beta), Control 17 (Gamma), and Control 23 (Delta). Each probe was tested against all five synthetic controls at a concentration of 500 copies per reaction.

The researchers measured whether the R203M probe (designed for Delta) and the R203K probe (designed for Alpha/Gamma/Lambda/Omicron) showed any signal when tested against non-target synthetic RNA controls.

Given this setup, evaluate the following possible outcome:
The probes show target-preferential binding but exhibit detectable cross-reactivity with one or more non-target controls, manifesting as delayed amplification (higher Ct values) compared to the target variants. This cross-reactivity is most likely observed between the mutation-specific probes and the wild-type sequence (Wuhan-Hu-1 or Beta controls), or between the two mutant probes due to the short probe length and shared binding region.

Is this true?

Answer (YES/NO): NO